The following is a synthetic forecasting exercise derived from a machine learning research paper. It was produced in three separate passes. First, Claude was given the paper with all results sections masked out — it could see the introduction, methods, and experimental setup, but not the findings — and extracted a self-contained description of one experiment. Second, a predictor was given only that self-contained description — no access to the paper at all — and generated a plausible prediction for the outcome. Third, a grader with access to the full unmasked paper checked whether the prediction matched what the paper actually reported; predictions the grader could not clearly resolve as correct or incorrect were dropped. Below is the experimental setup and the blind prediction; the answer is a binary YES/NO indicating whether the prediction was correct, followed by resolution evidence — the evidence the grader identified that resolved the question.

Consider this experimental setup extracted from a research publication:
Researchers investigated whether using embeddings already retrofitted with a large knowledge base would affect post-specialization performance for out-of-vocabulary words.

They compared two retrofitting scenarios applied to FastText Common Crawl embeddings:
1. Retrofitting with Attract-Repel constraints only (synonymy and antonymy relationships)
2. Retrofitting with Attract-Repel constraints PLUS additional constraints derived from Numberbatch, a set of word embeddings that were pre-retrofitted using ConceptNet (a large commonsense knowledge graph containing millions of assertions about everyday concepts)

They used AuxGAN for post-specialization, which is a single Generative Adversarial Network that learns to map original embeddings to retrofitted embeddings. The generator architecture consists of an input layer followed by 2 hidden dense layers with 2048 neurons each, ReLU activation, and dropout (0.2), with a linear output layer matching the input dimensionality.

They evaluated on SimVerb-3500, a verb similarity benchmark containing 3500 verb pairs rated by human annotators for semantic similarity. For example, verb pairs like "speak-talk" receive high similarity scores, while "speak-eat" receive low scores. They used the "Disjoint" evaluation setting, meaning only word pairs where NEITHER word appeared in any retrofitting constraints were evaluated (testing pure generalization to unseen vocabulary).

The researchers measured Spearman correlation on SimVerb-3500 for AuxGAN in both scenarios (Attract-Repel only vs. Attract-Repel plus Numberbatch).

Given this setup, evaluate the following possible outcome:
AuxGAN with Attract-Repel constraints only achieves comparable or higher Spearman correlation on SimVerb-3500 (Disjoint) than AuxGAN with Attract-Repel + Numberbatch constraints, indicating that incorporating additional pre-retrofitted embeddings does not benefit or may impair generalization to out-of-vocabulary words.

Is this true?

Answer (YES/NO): NO